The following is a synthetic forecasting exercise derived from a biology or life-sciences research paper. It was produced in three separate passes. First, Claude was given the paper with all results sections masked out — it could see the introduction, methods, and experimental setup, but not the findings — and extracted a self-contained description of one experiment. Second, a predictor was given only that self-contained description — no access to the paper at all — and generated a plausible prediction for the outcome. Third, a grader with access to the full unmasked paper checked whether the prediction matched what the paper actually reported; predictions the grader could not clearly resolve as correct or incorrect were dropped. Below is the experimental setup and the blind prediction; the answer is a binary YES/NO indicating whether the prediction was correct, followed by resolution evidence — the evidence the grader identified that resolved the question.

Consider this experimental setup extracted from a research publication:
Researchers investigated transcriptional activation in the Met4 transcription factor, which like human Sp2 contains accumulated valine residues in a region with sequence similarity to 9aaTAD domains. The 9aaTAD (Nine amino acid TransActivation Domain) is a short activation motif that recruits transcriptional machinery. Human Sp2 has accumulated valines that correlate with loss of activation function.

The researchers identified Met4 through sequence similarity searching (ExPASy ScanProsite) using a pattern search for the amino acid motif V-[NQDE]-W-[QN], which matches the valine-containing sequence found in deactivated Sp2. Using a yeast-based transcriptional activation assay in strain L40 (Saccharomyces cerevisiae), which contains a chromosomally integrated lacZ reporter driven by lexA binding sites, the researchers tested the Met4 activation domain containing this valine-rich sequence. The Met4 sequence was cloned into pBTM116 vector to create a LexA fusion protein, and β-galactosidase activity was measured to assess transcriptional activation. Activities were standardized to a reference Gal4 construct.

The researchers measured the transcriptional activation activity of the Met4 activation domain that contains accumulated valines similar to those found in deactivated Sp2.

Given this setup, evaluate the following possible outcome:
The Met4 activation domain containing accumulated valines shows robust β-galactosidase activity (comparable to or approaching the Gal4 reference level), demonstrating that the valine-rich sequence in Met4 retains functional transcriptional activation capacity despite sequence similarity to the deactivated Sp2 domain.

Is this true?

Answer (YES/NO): YES